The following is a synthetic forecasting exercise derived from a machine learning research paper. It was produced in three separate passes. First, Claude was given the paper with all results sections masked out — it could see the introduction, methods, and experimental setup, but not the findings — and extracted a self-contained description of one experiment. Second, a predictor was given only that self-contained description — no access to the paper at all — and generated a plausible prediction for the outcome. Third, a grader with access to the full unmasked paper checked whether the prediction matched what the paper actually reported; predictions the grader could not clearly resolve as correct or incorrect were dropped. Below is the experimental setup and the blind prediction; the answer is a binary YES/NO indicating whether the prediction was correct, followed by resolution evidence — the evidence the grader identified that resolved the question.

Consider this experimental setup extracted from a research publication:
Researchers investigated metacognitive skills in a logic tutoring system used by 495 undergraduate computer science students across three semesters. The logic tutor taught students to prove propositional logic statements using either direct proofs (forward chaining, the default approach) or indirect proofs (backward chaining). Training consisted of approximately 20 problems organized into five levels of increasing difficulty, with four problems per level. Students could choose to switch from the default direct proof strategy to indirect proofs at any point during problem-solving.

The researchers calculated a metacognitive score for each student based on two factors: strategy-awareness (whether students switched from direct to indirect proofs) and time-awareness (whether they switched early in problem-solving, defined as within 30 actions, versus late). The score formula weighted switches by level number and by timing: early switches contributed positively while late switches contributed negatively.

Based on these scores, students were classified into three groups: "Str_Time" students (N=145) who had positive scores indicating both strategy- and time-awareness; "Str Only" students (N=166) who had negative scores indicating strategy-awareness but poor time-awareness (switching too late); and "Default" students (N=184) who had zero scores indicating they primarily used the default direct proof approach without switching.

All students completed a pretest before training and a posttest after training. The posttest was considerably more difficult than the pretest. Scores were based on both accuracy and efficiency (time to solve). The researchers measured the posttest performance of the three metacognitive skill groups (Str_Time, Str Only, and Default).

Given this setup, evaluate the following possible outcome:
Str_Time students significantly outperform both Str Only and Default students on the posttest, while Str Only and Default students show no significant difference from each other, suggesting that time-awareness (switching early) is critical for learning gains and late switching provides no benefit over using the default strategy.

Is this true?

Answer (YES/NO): NO